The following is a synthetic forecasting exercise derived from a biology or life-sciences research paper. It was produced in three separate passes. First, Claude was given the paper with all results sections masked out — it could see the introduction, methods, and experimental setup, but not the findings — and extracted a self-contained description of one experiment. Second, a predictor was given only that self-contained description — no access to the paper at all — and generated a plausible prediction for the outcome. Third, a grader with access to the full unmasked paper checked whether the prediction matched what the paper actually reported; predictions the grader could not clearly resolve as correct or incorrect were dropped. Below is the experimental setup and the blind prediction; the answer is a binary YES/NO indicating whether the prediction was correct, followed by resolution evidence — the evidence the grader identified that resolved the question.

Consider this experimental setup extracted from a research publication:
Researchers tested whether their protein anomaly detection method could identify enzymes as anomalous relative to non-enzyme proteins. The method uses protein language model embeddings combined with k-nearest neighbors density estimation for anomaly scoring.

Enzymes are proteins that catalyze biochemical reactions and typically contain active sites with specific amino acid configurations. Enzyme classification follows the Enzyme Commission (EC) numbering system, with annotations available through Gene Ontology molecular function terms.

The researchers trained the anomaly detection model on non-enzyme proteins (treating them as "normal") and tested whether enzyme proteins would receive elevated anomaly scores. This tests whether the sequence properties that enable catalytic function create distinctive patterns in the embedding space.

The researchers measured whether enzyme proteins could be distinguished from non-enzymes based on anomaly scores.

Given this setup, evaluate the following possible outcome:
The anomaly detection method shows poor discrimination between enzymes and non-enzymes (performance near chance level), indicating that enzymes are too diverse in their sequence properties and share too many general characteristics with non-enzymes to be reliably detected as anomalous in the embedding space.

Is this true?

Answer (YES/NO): NO